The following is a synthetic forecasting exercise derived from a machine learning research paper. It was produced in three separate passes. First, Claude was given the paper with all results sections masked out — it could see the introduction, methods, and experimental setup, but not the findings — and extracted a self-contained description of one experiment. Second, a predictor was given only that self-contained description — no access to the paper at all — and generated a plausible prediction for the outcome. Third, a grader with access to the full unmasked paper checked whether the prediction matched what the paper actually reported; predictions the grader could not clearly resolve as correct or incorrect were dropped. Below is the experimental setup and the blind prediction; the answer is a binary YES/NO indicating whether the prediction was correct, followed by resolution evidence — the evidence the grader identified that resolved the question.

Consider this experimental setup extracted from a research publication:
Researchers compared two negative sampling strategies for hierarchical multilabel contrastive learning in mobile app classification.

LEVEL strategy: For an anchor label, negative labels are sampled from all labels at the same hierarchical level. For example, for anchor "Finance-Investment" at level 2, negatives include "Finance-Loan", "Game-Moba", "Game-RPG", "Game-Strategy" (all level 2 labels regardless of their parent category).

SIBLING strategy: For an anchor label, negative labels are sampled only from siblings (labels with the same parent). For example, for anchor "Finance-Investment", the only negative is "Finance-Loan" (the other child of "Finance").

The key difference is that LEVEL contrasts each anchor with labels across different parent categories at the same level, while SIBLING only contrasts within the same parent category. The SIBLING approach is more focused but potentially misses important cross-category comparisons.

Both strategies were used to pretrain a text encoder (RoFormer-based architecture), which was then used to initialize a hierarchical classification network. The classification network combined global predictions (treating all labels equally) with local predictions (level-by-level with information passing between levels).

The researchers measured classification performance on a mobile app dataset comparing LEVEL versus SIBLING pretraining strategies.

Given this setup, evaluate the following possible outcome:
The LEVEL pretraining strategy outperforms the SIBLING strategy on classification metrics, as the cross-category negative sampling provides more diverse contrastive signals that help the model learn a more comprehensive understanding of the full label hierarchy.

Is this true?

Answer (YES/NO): YES